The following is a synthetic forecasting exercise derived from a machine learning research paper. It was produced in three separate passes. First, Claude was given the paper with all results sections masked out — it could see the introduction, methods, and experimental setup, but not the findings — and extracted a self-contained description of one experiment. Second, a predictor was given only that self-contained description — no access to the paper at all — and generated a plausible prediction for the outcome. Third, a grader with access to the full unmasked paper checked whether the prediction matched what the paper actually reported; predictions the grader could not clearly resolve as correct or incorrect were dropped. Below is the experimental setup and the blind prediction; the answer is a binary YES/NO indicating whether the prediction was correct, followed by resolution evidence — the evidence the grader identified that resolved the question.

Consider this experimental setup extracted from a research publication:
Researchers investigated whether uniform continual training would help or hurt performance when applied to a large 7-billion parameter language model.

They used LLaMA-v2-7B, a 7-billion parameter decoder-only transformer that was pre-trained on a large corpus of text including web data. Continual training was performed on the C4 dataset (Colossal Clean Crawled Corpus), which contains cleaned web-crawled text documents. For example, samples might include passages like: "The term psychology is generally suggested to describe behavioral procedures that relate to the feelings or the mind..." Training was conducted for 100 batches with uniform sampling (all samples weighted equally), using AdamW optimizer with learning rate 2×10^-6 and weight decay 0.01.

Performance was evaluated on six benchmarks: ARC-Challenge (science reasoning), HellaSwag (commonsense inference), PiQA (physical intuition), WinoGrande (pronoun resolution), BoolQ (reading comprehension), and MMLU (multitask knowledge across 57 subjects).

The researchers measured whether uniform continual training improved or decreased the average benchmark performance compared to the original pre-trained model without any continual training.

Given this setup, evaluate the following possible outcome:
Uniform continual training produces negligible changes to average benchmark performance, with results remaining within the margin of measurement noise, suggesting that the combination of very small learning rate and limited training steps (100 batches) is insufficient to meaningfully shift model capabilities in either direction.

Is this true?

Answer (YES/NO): NO